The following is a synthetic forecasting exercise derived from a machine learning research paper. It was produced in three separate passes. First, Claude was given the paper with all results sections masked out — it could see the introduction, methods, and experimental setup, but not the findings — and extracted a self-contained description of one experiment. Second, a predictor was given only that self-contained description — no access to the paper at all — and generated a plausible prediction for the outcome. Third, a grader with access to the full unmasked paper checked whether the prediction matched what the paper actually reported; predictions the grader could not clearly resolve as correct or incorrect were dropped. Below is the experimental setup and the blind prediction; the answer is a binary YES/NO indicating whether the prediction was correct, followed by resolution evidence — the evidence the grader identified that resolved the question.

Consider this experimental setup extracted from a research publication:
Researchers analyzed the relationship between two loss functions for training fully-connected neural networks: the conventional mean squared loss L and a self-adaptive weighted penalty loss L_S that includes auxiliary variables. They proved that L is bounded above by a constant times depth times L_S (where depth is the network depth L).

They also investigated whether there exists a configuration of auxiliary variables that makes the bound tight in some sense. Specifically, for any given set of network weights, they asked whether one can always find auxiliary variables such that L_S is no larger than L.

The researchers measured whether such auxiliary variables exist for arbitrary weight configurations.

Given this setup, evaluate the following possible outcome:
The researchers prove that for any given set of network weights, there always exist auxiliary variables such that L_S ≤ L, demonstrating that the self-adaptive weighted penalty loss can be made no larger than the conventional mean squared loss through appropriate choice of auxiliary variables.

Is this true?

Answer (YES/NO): YES